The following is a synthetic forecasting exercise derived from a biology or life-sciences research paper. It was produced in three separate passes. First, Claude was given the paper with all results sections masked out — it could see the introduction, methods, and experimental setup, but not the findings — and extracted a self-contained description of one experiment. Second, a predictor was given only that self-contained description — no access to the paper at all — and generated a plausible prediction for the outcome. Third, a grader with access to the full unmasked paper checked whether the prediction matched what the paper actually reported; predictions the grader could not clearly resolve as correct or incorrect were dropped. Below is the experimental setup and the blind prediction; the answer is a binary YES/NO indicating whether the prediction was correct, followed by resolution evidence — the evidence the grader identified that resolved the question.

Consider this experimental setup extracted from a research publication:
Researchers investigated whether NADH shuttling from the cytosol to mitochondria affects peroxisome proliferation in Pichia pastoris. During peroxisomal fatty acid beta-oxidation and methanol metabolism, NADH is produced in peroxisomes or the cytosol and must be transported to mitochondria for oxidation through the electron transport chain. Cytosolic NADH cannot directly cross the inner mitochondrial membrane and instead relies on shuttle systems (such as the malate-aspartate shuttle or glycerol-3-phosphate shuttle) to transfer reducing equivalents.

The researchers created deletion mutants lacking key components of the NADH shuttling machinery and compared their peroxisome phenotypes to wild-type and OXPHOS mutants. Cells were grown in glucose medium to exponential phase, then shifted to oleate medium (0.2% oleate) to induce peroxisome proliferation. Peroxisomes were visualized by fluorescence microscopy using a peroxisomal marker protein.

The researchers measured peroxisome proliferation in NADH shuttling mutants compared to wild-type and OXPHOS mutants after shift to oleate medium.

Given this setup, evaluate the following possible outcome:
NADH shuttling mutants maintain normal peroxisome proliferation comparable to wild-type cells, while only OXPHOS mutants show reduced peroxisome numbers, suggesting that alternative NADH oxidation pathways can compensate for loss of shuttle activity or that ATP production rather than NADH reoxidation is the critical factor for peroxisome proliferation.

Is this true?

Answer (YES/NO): NO